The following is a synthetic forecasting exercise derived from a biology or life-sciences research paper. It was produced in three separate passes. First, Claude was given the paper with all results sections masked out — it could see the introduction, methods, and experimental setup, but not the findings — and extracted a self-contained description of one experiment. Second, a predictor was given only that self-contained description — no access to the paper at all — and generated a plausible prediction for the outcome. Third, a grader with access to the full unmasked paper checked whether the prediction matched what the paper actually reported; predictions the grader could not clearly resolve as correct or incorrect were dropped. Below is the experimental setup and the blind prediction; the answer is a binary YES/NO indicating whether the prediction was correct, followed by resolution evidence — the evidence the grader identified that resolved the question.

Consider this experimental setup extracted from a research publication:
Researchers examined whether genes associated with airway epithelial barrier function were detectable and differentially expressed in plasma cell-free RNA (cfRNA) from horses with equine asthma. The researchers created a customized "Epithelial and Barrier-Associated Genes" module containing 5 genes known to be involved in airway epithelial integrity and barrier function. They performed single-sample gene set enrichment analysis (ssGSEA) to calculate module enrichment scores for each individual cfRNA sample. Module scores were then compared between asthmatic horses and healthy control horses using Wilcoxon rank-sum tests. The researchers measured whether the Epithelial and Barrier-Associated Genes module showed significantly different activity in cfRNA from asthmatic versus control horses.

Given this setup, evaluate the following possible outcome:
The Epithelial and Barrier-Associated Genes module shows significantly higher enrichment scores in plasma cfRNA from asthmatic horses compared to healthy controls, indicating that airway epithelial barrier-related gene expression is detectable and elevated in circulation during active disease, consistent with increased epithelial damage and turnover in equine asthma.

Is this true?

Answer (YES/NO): YES